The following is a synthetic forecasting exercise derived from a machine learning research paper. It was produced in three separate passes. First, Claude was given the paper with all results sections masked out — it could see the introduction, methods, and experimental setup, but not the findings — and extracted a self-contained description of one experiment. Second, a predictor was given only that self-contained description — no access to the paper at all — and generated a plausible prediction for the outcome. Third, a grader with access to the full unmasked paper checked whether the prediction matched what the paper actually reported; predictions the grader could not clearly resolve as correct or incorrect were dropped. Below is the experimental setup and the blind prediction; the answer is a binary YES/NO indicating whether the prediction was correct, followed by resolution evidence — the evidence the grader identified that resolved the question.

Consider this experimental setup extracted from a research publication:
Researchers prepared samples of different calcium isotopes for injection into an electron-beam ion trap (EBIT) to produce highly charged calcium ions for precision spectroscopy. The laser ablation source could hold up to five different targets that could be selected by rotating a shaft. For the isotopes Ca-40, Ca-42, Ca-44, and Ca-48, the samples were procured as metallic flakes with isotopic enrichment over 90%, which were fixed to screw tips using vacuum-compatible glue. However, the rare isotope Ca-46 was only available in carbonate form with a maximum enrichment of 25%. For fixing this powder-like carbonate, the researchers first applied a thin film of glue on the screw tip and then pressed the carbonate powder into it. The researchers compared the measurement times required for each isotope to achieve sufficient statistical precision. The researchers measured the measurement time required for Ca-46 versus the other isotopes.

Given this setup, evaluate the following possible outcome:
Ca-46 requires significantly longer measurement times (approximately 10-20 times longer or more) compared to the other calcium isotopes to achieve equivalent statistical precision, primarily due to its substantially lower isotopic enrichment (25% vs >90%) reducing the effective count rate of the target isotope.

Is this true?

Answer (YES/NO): NO